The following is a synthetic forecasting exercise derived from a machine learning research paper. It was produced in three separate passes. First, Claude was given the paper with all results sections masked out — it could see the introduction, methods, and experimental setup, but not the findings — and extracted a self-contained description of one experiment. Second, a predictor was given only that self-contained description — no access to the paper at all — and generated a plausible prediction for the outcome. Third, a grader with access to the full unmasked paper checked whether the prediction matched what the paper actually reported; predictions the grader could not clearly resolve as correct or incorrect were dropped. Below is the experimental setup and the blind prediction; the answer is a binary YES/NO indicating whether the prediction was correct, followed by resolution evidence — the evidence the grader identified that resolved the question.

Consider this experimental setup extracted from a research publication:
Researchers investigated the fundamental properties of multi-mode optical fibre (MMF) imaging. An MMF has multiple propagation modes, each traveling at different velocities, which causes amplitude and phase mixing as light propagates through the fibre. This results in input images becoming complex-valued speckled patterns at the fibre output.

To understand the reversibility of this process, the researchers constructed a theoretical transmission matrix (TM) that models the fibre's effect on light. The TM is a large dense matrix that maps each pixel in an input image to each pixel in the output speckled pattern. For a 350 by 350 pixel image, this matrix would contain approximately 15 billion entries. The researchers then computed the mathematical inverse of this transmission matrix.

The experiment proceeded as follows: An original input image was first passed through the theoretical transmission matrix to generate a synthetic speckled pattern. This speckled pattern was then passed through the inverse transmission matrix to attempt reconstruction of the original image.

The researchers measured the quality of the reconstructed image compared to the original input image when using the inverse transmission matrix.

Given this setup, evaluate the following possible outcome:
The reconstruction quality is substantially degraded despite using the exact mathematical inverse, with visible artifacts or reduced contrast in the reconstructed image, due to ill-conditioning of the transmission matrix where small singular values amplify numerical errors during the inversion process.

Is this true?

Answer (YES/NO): NO